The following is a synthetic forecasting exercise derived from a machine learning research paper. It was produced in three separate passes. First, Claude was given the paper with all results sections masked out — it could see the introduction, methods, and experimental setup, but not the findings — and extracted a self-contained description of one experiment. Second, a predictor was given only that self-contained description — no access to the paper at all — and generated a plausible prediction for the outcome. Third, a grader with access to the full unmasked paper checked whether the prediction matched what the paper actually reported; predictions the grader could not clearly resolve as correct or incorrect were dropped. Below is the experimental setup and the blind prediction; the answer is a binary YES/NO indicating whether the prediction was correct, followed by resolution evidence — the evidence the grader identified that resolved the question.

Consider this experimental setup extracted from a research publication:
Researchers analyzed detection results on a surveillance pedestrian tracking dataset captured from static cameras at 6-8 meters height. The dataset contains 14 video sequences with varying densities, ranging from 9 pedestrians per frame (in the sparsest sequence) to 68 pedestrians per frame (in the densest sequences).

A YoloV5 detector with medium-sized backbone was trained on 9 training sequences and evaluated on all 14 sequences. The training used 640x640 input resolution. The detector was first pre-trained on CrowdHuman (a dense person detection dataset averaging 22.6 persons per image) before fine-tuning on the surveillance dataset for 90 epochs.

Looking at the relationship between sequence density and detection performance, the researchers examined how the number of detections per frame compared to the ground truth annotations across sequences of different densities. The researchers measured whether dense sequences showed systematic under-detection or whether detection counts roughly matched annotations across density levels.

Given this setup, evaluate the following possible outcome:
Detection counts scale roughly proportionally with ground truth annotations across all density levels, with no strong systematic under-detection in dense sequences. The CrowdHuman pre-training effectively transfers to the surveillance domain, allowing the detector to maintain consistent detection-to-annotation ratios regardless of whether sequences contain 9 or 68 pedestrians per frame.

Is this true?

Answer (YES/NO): YES